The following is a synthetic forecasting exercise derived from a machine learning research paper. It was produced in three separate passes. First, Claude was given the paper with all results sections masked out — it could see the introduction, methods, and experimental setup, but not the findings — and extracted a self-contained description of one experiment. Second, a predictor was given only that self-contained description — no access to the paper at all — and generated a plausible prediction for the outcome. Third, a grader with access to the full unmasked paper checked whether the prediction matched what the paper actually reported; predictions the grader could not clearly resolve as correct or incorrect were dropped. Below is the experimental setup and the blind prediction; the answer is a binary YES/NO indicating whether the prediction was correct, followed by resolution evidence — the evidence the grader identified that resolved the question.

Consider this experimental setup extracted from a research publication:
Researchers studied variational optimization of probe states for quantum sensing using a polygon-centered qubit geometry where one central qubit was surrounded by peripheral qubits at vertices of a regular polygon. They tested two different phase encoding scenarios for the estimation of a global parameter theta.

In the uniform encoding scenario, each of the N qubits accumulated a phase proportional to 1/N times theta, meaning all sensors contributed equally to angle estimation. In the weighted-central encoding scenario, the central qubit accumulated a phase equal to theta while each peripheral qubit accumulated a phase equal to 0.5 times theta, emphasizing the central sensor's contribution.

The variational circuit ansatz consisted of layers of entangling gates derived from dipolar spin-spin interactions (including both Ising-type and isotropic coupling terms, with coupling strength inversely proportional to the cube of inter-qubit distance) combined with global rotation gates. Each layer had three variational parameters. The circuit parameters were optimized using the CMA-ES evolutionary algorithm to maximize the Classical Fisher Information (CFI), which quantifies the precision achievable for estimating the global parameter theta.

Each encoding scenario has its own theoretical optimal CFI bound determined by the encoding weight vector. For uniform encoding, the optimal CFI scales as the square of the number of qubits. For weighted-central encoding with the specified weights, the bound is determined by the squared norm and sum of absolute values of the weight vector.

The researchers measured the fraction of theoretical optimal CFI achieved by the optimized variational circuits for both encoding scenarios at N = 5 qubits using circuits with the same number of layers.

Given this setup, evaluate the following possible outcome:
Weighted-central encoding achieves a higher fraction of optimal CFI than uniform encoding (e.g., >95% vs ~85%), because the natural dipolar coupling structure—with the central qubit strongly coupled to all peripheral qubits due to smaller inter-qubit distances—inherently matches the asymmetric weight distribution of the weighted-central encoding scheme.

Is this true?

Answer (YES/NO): NO